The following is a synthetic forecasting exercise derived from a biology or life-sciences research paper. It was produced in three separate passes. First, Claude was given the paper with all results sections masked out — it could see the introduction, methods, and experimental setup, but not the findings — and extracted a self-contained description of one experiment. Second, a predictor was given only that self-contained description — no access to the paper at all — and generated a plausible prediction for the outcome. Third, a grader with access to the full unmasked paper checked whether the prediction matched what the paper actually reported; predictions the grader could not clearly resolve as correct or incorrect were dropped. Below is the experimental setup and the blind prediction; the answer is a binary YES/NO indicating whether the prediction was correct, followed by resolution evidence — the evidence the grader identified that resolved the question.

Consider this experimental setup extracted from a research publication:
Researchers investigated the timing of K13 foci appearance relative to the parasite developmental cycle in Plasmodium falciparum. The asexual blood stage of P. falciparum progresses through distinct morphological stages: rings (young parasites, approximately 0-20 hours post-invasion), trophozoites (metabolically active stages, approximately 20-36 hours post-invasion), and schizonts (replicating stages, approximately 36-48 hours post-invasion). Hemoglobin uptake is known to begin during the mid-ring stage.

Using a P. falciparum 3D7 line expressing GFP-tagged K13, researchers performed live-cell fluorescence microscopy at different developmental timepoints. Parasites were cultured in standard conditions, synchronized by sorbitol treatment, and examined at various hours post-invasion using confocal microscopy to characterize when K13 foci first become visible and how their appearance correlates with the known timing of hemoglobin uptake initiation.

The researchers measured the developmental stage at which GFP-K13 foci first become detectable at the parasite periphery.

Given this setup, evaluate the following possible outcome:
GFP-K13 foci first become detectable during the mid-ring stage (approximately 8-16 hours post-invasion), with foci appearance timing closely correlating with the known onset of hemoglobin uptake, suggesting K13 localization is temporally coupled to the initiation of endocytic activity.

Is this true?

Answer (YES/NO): YES